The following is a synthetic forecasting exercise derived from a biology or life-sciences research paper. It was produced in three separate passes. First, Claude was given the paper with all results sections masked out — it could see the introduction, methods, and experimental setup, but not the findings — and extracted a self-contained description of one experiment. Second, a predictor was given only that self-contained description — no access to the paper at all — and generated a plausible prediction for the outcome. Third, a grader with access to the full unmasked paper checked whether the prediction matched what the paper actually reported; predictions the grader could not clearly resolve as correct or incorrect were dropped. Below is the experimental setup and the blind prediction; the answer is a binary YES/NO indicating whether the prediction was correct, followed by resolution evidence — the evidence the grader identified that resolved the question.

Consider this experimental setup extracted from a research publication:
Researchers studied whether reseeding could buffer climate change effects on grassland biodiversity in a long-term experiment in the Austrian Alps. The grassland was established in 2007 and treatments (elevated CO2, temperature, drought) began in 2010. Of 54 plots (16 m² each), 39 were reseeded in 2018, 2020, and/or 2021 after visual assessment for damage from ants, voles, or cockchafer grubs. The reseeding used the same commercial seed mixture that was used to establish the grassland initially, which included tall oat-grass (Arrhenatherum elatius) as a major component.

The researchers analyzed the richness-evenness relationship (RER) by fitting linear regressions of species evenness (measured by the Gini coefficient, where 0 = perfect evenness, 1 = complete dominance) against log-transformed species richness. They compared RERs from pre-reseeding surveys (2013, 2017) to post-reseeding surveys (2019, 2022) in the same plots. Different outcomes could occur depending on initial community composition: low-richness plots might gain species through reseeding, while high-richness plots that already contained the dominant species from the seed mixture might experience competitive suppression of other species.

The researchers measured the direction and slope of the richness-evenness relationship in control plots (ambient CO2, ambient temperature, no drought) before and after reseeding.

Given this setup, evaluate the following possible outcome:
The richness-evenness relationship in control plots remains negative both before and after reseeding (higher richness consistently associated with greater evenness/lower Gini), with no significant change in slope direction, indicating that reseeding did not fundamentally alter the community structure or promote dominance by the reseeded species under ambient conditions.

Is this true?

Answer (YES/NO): NO